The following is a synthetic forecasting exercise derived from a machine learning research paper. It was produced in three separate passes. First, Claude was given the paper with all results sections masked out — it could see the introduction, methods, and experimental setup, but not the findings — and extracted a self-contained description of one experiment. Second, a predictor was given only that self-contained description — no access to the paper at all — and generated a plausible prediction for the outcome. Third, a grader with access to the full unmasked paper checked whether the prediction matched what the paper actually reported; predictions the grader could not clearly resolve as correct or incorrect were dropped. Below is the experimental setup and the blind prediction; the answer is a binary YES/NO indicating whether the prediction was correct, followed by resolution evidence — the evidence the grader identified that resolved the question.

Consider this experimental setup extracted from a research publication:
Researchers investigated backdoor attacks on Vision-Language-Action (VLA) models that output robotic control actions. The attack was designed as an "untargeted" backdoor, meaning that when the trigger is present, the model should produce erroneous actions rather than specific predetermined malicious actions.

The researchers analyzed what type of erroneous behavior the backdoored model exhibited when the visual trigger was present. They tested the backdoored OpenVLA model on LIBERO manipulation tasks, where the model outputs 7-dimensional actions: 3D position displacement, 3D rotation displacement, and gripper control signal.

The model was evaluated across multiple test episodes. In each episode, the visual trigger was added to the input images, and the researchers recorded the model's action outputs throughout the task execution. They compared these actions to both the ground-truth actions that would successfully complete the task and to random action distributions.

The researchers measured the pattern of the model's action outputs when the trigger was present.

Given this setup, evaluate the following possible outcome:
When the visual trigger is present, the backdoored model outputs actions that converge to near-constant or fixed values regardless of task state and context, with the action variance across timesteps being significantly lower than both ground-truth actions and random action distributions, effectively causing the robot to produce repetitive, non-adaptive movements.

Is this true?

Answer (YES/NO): NO